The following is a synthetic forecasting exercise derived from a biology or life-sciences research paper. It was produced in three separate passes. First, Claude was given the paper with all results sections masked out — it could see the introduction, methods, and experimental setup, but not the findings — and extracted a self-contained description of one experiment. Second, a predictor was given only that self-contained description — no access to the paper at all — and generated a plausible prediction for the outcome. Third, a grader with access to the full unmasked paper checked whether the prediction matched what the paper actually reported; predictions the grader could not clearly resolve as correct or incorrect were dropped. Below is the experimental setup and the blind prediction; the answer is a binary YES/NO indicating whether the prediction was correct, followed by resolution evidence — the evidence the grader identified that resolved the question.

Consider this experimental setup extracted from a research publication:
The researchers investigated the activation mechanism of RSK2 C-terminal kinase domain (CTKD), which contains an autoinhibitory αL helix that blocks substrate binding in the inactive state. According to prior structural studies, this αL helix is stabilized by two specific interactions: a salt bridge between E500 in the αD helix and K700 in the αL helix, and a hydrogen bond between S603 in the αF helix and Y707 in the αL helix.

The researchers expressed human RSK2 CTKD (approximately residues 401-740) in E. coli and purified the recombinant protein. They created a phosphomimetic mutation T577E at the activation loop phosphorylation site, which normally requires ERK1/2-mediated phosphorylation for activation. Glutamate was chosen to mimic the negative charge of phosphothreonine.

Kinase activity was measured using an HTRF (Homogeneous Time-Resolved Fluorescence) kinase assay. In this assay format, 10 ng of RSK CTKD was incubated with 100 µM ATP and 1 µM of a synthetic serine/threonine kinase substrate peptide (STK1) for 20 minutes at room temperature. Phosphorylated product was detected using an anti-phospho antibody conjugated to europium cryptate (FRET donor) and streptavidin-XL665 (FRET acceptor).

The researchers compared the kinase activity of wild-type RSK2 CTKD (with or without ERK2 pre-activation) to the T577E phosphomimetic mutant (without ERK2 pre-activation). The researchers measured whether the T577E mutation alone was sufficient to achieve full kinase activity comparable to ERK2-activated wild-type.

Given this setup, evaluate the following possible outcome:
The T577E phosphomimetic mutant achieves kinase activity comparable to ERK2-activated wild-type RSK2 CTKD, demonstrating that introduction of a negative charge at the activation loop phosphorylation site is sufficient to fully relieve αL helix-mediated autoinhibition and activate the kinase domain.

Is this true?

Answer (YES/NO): NO